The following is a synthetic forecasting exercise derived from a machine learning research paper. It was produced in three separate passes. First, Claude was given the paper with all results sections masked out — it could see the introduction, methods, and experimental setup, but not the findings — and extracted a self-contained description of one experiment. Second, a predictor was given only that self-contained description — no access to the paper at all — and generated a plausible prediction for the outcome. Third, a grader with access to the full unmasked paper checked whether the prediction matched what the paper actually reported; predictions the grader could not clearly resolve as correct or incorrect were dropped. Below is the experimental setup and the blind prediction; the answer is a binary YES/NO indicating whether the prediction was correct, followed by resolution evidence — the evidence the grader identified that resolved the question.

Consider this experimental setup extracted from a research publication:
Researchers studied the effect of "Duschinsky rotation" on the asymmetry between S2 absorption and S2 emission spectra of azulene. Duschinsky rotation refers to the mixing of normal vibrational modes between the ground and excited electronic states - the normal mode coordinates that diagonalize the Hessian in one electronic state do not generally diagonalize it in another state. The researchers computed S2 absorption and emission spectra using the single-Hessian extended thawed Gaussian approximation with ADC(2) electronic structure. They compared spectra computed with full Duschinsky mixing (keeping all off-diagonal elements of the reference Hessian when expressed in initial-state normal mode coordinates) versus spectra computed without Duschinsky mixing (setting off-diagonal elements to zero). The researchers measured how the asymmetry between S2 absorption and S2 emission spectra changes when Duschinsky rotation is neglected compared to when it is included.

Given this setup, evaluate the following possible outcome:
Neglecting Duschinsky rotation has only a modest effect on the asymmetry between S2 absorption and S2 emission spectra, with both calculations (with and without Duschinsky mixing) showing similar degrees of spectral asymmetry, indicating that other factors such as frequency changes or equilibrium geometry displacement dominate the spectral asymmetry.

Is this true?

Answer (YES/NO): NO